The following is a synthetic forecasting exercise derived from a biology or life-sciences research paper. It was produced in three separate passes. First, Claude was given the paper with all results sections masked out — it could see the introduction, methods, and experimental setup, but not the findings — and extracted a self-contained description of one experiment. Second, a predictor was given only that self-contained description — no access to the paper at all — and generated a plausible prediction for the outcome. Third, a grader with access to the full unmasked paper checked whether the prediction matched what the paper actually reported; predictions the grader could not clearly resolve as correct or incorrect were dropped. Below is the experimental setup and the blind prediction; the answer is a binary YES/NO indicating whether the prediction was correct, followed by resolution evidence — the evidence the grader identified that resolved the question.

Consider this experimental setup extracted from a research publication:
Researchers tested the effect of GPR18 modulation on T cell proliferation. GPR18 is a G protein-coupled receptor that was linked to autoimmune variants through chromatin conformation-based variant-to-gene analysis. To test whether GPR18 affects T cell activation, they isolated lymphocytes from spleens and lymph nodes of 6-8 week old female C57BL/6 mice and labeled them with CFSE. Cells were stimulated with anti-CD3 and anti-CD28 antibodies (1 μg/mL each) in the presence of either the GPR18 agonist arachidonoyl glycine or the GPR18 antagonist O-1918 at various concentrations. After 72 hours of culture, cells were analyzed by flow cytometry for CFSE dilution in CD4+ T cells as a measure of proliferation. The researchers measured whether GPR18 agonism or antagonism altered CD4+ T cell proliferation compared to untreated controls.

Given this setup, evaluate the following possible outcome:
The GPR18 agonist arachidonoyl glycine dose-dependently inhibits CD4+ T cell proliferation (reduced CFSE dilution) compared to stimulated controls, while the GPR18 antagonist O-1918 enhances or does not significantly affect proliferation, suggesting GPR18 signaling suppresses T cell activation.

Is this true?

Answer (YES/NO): NO